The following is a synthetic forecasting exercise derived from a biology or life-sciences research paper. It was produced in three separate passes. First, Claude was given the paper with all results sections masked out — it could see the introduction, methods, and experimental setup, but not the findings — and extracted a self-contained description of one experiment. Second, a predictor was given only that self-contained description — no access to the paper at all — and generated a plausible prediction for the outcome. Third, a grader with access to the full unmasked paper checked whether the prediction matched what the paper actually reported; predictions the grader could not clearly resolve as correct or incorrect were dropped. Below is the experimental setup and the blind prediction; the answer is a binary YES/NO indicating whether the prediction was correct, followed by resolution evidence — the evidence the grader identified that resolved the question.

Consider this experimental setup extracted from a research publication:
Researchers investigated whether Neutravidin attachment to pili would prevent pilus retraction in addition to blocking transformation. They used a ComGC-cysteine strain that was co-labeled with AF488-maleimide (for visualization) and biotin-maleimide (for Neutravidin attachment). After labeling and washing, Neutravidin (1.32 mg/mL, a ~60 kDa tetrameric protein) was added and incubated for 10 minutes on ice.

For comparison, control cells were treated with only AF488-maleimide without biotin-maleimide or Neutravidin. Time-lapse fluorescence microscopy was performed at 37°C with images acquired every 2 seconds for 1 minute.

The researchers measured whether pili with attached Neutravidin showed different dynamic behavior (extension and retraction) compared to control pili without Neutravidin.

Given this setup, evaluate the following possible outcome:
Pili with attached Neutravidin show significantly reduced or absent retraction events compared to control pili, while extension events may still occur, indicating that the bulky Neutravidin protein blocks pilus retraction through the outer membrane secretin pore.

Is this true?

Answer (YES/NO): NO